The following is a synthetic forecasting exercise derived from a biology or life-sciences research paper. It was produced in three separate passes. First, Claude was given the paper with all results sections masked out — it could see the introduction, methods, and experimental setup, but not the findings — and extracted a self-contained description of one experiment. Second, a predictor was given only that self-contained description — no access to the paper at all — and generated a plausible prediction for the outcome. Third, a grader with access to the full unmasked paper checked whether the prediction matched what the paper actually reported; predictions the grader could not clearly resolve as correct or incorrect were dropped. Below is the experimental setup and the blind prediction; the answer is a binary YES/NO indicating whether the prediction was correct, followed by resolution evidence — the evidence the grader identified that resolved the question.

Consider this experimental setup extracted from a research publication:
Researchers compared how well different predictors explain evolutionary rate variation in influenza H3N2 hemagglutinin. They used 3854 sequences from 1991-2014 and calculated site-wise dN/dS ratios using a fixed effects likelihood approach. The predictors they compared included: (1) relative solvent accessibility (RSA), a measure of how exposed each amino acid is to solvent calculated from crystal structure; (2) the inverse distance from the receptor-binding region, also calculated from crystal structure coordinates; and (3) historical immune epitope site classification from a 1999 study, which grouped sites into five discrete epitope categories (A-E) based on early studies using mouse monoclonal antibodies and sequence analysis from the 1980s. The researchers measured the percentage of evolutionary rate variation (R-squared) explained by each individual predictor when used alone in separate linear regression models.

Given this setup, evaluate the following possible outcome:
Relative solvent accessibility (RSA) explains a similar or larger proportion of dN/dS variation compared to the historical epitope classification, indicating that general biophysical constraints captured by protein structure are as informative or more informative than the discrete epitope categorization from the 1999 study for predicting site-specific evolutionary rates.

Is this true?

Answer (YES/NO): NO